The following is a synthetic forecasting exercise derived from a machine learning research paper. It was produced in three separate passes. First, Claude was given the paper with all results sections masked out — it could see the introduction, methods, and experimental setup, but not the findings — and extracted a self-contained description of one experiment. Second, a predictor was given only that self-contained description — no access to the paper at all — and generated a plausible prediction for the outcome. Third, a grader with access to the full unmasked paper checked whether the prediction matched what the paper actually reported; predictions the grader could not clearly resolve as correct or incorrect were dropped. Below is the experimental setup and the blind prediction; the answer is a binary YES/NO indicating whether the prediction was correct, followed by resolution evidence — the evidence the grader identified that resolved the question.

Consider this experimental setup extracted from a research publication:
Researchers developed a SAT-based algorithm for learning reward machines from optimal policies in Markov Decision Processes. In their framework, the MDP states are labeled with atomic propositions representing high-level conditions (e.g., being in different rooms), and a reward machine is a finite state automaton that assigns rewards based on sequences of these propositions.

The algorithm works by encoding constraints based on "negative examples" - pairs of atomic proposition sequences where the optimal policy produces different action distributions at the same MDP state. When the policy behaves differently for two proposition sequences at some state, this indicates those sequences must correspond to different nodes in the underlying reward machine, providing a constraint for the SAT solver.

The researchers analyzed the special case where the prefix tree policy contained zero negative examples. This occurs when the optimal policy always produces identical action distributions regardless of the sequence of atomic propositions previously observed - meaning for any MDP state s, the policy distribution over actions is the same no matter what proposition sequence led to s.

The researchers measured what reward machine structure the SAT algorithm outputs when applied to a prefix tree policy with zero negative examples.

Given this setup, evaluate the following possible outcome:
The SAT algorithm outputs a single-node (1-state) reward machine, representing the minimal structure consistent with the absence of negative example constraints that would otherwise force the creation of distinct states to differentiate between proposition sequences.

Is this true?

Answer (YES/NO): YES